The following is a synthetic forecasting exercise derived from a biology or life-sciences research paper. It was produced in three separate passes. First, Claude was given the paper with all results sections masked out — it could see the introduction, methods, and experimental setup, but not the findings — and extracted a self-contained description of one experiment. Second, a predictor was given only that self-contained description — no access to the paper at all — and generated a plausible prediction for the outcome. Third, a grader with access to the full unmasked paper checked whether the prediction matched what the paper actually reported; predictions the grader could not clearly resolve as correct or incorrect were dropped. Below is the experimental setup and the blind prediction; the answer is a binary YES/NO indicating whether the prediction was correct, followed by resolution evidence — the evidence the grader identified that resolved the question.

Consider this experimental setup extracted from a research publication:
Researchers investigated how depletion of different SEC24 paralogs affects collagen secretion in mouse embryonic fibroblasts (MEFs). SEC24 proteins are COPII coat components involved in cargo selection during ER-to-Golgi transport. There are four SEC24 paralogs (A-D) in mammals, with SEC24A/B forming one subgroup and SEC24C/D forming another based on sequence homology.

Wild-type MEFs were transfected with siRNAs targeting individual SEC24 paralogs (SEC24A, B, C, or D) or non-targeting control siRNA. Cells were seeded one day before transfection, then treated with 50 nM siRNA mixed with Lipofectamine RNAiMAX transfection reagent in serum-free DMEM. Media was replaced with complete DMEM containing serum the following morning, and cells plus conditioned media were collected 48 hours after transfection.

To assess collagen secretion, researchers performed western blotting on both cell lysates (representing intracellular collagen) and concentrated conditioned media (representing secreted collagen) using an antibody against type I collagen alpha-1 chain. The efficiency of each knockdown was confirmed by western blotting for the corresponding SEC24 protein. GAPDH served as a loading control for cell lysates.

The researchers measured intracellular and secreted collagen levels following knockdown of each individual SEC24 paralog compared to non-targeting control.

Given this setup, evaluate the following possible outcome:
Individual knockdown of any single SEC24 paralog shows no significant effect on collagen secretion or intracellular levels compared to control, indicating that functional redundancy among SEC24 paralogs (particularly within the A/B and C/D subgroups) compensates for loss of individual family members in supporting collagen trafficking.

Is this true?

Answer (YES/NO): YES